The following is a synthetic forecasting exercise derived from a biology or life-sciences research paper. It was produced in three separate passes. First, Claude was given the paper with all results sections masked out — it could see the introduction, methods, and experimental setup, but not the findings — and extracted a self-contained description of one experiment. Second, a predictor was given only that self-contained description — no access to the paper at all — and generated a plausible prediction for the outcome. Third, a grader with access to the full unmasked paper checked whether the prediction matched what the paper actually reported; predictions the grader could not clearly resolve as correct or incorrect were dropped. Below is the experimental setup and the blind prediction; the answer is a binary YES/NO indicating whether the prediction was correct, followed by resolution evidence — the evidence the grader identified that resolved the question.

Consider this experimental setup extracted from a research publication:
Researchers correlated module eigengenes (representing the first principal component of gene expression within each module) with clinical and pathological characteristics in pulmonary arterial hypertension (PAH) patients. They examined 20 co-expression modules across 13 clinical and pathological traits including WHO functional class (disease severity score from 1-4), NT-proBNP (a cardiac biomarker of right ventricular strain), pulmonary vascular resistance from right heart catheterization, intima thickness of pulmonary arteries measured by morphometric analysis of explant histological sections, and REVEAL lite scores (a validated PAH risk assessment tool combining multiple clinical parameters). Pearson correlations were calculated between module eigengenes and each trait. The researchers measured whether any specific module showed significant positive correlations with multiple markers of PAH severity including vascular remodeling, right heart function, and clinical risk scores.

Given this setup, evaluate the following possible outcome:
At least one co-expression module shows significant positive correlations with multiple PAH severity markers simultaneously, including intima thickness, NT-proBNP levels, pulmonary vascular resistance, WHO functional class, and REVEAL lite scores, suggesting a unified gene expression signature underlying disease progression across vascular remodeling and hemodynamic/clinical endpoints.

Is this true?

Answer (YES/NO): NO